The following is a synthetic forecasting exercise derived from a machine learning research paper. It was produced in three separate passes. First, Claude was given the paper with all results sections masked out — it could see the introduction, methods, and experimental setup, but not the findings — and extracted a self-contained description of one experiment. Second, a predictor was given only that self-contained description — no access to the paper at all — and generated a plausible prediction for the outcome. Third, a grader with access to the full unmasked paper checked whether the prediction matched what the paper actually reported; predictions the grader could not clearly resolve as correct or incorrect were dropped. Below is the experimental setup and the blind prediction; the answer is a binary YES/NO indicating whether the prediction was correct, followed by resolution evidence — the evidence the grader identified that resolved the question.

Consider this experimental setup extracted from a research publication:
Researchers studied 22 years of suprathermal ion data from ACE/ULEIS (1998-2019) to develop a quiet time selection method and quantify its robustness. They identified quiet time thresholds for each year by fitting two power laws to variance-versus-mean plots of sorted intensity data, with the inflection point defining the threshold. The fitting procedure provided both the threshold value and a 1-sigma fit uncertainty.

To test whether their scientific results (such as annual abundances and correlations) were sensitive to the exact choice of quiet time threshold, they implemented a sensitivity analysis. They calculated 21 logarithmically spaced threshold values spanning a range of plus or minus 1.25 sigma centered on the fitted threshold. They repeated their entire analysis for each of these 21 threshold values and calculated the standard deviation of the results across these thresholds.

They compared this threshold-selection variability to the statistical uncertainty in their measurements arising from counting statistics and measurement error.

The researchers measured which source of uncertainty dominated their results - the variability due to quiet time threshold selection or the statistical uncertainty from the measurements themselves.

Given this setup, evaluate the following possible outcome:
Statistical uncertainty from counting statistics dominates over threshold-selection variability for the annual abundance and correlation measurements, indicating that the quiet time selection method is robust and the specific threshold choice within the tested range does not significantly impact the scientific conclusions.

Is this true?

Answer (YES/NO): YES